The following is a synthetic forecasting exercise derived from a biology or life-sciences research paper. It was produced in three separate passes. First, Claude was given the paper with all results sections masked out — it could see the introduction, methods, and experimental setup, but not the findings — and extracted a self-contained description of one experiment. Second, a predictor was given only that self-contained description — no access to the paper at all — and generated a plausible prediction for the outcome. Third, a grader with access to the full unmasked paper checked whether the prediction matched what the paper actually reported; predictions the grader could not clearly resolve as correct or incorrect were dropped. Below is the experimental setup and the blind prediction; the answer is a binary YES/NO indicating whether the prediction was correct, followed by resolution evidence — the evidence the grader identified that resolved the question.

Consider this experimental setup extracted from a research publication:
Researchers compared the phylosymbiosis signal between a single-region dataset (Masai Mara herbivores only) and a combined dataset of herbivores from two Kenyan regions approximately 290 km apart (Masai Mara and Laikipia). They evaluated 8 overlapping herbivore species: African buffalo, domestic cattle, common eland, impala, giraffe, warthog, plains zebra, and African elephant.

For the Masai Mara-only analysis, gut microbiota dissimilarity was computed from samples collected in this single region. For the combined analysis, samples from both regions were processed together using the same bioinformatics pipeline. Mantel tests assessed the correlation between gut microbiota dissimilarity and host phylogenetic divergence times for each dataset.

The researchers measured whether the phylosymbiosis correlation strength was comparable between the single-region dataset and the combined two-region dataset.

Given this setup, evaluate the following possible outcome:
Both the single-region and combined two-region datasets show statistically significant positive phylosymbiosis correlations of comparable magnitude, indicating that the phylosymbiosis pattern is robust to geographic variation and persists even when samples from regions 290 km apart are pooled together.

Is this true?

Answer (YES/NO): NO